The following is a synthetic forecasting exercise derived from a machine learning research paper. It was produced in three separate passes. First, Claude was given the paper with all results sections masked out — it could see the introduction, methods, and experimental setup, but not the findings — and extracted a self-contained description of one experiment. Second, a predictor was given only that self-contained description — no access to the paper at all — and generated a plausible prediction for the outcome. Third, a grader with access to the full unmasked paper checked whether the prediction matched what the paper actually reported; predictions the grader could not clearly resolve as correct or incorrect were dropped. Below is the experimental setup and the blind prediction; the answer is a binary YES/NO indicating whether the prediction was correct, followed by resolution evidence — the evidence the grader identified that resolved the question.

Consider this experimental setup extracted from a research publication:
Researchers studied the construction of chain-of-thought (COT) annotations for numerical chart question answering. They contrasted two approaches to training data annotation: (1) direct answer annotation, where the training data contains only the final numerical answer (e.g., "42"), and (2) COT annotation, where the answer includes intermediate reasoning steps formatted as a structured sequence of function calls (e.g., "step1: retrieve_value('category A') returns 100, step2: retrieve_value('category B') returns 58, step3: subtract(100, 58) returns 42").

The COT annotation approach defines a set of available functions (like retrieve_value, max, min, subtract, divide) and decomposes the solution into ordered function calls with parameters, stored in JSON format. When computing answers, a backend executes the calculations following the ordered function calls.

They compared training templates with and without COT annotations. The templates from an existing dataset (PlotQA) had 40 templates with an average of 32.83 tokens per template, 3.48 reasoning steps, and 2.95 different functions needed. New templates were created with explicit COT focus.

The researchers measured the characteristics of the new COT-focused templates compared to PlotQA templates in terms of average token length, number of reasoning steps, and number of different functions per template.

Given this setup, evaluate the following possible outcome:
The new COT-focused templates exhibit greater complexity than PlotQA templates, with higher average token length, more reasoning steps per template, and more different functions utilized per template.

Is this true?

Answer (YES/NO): YES